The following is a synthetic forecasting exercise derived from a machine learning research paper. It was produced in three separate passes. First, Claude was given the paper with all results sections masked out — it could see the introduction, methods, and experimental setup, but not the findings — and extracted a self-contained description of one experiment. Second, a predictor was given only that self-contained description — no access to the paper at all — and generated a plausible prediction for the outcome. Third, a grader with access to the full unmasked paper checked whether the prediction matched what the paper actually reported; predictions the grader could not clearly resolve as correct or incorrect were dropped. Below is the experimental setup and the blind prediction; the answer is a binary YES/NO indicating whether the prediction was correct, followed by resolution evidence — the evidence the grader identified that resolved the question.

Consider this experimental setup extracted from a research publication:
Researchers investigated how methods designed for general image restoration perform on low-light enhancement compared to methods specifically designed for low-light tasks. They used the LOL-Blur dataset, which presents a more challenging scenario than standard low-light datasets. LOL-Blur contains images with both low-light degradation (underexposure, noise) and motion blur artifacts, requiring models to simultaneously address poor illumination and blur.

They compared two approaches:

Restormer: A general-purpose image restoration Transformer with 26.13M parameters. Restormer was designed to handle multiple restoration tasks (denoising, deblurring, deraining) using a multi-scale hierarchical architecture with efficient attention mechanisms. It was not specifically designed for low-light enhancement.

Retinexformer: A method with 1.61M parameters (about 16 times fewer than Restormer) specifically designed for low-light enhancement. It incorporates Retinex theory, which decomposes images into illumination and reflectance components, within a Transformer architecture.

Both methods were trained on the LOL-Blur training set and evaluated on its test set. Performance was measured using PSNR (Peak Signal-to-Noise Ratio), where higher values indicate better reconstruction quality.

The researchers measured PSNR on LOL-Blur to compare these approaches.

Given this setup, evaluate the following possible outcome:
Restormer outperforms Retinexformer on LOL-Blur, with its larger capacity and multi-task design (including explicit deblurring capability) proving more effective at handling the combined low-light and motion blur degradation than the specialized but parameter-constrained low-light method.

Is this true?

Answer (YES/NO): YES